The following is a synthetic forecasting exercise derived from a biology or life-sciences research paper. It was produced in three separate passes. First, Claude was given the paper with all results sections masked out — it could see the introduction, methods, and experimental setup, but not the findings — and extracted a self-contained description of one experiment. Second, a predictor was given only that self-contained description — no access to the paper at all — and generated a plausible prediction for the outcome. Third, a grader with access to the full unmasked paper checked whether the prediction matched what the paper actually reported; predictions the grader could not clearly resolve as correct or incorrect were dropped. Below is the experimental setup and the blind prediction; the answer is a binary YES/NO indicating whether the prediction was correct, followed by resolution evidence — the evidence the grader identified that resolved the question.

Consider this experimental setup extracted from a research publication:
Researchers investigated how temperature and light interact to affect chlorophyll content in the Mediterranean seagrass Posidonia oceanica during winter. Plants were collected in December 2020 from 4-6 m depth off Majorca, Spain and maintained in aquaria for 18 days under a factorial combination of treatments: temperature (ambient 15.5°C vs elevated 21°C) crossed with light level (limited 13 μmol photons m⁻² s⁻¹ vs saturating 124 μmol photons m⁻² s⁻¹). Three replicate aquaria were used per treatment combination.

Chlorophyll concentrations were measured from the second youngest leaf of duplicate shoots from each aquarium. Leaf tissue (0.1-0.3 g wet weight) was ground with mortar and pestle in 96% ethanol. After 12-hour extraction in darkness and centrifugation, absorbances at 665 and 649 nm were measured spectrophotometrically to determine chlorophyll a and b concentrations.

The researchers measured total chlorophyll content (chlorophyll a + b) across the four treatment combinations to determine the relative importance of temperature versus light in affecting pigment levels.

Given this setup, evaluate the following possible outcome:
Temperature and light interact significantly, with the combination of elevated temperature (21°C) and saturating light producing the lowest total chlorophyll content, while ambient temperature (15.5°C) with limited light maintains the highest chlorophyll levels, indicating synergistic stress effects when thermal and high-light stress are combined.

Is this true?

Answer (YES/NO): NO